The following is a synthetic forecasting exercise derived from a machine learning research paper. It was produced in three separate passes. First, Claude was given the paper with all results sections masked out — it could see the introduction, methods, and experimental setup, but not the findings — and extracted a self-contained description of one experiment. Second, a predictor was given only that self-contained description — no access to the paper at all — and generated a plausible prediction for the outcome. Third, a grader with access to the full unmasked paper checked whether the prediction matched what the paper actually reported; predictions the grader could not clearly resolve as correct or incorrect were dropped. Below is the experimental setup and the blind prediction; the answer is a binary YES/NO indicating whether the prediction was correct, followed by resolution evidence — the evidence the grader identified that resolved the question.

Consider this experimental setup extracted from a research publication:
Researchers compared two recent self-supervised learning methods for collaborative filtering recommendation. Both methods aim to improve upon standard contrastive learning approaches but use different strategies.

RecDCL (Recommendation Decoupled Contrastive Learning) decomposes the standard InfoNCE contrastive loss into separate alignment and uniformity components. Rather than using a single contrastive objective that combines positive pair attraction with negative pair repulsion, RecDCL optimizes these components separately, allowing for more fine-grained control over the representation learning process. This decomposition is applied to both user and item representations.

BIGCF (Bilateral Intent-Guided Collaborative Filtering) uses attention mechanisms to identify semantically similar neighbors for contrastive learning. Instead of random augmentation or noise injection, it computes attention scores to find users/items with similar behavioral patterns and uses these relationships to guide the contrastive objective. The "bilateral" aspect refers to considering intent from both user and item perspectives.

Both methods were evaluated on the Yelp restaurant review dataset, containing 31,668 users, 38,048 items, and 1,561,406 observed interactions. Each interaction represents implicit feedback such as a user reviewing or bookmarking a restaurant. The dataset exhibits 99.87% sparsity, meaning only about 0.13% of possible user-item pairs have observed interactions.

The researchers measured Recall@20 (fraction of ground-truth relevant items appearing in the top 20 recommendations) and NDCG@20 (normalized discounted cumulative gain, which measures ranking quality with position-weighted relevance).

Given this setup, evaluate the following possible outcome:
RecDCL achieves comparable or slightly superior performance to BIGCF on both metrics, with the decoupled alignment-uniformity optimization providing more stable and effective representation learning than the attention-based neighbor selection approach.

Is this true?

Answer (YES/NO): NO